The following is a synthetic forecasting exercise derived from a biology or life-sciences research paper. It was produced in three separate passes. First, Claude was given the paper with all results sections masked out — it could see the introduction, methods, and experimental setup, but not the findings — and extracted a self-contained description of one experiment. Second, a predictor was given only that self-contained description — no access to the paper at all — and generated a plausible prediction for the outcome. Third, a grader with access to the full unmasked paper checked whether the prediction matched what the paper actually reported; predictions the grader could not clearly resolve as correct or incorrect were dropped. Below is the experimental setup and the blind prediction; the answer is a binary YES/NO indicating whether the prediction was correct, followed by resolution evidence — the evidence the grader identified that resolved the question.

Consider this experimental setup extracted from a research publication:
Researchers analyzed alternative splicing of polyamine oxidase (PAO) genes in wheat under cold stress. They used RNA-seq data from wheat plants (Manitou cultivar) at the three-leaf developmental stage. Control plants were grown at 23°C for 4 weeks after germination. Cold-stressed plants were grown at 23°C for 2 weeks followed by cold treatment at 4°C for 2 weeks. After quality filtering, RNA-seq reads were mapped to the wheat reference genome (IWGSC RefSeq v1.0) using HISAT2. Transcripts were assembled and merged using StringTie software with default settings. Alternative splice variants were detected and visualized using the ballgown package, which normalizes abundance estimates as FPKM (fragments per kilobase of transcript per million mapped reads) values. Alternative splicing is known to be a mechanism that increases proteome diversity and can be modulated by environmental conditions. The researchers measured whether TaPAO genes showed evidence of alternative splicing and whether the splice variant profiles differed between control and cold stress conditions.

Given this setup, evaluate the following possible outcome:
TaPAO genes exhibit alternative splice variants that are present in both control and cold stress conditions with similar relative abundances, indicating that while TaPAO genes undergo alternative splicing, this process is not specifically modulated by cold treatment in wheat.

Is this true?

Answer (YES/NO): NO